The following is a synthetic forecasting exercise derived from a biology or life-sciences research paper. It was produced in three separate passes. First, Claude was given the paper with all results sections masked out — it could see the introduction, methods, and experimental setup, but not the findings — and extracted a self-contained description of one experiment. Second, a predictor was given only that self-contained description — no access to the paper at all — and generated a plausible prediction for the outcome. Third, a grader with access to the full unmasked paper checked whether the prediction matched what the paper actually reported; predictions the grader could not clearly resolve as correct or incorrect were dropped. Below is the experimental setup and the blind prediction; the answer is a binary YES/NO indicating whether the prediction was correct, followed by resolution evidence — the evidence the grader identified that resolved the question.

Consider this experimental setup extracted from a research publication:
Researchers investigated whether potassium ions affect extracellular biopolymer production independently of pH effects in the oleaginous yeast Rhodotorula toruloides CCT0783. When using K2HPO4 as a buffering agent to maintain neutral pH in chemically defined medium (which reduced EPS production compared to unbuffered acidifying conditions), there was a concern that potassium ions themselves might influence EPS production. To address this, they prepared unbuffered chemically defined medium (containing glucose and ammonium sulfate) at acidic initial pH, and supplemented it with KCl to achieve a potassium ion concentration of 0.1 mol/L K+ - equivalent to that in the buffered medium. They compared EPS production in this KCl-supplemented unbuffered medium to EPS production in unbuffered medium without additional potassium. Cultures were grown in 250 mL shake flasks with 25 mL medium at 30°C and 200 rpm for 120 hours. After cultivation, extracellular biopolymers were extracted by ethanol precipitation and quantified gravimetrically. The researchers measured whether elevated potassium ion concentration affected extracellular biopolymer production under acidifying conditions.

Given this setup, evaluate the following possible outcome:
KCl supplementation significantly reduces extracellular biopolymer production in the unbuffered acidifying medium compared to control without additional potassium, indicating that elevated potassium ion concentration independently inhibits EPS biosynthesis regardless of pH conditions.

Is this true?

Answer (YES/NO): YES